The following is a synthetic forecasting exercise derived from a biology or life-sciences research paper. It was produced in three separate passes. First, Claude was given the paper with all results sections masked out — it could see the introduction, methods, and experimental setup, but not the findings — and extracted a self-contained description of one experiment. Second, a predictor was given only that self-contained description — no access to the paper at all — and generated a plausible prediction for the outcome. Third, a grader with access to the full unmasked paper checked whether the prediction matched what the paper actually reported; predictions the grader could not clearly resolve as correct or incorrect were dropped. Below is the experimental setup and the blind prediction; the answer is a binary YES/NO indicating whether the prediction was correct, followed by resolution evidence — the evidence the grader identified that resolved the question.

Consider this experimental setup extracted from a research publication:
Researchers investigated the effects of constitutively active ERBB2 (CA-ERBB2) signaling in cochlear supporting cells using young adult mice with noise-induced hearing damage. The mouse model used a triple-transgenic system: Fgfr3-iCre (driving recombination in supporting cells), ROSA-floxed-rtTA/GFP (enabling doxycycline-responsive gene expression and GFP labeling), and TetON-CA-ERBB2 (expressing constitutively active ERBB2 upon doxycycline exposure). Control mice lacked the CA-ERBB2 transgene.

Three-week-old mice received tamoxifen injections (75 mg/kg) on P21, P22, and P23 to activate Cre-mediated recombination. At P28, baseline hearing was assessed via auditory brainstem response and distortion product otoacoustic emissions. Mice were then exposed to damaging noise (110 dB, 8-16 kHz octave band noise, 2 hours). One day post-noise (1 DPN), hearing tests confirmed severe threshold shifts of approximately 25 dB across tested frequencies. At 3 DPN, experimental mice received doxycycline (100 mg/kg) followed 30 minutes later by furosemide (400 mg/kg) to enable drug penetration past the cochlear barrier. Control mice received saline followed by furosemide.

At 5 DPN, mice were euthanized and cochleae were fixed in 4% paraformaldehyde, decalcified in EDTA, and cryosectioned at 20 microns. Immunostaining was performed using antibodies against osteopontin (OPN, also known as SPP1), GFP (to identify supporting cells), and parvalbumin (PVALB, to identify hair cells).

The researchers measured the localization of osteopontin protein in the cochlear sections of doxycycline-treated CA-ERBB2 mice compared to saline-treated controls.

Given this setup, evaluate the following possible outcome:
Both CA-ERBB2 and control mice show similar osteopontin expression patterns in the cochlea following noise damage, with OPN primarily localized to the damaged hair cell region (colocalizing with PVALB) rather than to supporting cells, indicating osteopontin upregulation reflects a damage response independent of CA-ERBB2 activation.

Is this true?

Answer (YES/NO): NO